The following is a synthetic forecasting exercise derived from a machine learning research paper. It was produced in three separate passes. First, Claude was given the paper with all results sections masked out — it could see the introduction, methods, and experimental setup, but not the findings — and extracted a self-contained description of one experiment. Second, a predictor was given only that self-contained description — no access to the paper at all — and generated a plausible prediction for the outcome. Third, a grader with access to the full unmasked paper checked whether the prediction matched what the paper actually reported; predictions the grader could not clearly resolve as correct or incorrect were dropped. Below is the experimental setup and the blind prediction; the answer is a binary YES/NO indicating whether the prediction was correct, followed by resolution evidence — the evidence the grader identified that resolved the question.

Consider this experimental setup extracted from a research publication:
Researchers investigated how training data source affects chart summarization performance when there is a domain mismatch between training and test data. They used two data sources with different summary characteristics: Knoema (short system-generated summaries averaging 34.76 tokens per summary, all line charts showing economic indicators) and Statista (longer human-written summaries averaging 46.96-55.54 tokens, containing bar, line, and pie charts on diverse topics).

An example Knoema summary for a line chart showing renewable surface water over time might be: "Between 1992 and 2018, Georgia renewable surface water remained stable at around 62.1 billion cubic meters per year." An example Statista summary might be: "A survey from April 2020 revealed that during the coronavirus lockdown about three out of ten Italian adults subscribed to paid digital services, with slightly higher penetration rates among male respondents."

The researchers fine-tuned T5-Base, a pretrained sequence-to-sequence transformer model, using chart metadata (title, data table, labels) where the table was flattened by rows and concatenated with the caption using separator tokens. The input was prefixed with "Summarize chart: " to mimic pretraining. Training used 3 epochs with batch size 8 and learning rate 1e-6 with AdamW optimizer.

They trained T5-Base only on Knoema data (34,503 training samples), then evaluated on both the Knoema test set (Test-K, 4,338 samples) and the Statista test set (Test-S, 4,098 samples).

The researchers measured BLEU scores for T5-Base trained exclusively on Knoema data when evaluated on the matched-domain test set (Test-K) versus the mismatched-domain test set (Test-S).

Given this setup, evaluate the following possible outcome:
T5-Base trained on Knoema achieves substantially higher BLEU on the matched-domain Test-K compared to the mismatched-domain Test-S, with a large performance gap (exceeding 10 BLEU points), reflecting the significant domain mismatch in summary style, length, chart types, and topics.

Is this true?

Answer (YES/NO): YES